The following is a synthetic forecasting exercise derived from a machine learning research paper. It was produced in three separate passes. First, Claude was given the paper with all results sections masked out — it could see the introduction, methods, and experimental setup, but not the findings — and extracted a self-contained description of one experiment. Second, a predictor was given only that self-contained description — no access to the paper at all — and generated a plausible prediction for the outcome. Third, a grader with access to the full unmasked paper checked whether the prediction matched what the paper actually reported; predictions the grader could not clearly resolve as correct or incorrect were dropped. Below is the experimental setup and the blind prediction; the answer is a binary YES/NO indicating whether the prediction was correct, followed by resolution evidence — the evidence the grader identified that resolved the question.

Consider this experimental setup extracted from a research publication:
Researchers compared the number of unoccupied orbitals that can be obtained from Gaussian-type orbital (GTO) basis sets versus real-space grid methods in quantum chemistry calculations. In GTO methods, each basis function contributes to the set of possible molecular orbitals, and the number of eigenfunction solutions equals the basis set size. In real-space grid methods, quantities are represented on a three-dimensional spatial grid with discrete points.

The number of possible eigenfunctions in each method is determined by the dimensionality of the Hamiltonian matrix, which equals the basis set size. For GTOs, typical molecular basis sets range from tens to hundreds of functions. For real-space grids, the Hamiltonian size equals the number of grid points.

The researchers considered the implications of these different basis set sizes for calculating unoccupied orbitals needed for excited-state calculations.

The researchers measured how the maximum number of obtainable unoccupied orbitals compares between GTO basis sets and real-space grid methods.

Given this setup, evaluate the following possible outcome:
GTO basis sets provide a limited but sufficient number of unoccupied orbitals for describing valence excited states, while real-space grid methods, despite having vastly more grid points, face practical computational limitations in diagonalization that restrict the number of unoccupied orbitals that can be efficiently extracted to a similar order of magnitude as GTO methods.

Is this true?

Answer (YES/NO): NO